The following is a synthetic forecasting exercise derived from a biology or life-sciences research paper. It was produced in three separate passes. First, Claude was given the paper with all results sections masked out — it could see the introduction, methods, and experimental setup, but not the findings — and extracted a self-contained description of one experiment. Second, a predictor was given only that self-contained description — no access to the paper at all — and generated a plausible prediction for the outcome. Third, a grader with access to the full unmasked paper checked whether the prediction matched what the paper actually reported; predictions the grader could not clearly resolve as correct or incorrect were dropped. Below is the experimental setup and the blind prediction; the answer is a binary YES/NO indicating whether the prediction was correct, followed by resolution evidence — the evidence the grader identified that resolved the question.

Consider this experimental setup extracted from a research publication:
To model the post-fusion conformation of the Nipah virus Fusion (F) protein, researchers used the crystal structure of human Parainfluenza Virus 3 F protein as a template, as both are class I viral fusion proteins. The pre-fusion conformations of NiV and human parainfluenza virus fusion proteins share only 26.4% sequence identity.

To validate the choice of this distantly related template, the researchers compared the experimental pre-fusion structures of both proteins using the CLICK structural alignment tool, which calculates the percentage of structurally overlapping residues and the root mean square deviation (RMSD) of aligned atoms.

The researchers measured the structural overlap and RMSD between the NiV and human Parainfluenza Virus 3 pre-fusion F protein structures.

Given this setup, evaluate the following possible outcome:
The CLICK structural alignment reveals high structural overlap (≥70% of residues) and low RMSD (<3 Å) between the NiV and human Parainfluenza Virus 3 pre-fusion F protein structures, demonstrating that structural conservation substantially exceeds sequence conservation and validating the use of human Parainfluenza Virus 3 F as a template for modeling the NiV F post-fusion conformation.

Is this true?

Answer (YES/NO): NO